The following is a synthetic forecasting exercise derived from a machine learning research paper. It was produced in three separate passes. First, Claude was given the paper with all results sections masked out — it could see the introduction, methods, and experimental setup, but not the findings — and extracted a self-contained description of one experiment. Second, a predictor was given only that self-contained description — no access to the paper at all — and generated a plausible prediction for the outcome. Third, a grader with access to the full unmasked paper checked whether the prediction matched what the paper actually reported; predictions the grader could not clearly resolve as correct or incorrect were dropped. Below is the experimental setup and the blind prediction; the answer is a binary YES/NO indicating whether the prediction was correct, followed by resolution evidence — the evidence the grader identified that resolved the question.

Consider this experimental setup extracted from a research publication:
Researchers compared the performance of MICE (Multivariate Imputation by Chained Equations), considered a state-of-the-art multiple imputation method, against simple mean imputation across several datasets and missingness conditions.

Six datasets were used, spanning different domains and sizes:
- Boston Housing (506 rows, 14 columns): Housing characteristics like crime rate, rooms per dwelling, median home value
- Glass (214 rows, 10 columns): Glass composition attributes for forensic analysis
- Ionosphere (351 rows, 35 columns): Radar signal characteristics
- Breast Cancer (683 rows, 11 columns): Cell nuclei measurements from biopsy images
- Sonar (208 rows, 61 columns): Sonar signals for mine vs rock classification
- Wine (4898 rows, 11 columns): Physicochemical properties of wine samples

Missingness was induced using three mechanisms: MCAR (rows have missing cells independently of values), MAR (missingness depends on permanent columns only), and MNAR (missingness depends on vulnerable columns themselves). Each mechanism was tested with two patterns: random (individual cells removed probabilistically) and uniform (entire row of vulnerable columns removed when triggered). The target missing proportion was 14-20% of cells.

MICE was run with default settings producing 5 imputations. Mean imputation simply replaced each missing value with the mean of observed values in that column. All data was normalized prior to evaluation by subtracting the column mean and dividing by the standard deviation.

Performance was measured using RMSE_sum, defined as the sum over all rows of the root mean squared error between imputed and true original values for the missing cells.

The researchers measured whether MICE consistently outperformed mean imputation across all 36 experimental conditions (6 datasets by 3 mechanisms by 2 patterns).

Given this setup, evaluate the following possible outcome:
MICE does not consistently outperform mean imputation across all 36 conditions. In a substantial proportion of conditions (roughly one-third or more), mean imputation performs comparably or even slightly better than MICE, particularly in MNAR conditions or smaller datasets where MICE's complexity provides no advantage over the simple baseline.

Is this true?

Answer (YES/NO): NO